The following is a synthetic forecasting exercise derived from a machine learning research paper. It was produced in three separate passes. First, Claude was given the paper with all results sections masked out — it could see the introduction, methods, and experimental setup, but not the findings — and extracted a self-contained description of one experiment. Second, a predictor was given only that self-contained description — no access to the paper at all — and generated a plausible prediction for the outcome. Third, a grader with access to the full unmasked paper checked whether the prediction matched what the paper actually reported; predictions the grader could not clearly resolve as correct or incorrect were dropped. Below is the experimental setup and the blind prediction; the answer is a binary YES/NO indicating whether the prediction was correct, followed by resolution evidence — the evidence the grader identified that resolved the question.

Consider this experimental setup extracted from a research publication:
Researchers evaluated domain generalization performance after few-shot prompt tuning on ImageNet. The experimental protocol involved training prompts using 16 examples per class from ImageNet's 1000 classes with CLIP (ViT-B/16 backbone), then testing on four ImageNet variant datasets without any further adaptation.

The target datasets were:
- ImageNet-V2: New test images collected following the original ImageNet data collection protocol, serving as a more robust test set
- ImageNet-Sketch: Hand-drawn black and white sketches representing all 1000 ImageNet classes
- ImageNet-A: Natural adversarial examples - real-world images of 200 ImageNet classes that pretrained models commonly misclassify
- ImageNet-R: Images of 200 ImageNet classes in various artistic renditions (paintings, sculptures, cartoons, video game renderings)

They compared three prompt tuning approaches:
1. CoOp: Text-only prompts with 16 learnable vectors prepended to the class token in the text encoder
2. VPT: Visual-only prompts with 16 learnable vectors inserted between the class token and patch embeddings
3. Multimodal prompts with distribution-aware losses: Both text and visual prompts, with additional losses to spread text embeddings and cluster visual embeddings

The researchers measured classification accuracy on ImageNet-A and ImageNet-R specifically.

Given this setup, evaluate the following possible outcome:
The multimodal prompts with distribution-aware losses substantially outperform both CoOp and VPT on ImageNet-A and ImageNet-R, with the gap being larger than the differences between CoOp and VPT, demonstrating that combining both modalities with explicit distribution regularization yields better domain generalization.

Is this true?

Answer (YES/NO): NO